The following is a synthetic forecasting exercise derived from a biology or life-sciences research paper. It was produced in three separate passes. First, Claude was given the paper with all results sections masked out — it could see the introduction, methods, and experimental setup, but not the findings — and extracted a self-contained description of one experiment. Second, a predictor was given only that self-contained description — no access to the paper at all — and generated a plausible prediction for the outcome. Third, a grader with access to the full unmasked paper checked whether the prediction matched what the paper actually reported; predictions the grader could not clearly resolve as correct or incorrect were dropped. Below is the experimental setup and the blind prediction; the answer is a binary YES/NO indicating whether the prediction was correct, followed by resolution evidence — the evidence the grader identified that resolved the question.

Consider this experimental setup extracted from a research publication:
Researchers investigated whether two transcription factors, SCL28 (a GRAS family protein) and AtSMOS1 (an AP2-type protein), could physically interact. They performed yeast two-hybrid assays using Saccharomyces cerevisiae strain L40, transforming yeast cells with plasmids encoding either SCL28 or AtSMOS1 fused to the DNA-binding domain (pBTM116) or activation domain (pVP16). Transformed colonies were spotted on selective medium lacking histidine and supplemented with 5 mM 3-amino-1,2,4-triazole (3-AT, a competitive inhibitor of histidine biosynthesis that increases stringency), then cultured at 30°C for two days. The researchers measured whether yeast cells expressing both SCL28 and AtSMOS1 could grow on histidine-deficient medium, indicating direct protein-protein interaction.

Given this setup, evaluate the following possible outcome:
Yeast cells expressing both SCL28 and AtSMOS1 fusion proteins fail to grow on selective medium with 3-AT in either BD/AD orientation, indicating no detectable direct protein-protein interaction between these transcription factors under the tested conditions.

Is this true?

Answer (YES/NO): NO